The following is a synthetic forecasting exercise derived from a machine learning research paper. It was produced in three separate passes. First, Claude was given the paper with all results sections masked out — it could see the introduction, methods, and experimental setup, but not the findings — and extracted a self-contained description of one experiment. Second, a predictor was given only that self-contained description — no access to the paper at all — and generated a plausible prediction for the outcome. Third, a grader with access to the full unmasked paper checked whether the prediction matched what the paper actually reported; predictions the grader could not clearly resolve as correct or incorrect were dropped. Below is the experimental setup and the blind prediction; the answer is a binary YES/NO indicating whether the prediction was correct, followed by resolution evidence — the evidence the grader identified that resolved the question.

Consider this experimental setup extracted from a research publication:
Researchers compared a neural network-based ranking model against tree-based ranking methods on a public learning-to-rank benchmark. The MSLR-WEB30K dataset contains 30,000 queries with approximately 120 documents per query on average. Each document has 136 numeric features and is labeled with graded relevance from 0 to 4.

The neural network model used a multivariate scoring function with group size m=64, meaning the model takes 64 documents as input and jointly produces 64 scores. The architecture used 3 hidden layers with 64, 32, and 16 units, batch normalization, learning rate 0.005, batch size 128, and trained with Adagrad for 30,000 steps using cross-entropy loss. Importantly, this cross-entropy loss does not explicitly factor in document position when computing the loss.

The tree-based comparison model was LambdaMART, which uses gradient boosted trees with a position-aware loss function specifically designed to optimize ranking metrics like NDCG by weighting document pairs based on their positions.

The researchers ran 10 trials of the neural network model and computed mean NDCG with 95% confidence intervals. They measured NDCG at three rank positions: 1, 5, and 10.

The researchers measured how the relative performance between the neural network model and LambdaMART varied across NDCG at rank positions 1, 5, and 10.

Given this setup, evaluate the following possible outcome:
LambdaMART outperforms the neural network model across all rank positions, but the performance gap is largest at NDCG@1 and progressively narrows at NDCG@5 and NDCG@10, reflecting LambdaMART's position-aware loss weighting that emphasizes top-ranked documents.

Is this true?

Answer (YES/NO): NO